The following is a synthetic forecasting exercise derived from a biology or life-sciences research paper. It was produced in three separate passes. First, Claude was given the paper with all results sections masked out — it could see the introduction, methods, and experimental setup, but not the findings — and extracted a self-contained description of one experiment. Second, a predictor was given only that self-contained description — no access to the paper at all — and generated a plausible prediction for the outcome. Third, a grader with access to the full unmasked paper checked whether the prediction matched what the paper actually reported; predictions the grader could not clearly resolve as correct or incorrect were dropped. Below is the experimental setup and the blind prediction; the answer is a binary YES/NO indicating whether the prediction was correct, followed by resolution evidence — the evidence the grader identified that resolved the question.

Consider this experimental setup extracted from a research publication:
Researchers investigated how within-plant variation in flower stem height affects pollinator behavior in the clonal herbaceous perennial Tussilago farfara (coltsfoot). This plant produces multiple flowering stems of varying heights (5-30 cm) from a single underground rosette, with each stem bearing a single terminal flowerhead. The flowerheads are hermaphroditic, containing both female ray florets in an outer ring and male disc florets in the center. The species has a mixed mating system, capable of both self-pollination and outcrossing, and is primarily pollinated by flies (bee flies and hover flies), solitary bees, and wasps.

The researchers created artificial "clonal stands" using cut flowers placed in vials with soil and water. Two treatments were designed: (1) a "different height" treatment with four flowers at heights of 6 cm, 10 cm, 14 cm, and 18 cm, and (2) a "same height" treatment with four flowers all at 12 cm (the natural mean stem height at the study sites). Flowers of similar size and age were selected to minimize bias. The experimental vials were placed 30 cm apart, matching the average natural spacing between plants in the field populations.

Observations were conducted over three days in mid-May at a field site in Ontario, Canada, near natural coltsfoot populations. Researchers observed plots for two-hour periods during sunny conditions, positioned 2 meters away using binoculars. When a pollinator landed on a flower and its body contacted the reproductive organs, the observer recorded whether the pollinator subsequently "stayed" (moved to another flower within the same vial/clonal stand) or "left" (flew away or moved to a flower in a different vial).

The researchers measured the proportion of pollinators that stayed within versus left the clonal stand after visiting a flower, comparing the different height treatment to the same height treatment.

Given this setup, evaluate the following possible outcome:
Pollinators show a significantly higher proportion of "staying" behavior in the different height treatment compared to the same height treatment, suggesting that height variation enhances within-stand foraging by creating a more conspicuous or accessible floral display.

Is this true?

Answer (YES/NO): NO